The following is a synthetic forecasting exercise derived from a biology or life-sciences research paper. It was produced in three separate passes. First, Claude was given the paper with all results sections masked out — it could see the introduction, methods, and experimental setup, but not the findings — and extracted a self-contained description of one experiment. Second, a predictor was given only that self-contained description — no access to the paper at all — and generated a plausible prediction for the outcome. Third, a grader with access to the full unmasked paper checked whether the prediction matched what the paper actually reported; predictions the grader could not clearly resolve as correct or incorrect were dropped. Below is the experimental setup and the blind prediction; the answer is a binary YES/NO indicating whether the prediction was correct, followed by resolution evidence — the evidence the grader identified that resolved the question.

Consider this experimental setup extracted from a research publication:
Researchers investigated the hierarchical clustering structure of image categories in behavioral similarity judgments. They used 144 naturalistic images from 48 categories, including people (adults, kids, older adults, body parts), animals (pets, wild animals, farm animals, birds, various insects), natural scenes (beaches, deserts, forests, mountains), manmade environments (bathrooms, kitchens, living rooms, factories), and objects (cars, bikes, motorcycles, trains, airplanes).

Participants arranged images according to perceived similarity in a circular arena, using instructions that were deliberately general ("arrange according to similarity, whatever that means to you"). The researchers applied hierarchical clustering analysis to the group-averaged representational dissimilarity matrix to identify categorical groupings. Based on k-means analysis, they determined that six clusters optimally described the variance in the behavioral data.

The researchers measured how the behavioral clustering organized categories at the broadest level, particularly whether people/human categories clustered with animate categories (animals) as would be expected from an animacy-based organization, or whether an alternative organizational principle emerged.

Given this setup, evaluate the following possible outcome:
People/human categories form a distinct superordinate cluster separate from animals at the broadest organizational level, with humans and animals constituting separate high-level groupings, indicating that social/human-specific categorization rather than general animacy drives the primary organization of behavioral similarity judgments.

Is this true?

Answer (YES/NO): YES